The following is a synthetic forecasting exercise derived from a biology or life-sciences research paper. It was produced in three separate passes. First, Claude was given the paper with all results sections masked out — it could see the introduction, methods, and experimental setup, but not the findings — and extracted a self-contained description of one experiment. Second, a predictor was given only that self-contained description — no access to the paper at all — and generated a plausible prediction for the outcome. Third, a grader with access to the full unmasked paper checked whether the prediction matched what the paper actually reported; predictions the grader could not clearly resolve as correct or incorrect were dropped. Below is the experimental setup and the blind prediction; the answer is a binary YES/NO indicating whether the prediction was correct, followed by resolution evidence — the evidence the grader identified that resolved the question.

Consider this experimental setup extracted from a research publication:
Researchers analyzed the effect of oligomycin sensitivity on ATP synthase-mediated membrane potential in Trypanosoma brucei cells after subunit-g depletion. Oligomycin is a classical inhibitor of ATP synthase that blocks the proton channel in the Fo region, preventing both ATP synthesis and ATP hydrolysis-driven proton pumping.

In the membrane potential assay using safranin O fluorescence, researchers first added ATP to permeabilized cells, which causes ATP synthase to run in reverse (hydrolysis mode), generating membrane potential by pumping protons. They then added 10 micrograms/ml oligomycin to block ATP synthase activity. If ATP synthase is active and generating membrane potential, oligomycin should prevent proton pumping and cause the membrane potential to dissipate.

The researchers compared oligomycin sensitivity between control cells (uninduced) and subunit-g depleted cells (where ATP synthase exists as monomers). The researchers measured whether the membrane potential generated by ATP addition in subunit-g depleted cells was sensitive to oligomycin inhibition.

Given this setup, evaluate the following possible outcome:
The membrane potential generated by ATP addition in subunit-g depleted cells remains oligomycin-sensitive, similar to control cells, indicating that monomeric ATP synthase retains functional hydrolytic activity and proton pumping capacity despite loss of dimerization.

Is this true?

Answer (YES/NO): YES